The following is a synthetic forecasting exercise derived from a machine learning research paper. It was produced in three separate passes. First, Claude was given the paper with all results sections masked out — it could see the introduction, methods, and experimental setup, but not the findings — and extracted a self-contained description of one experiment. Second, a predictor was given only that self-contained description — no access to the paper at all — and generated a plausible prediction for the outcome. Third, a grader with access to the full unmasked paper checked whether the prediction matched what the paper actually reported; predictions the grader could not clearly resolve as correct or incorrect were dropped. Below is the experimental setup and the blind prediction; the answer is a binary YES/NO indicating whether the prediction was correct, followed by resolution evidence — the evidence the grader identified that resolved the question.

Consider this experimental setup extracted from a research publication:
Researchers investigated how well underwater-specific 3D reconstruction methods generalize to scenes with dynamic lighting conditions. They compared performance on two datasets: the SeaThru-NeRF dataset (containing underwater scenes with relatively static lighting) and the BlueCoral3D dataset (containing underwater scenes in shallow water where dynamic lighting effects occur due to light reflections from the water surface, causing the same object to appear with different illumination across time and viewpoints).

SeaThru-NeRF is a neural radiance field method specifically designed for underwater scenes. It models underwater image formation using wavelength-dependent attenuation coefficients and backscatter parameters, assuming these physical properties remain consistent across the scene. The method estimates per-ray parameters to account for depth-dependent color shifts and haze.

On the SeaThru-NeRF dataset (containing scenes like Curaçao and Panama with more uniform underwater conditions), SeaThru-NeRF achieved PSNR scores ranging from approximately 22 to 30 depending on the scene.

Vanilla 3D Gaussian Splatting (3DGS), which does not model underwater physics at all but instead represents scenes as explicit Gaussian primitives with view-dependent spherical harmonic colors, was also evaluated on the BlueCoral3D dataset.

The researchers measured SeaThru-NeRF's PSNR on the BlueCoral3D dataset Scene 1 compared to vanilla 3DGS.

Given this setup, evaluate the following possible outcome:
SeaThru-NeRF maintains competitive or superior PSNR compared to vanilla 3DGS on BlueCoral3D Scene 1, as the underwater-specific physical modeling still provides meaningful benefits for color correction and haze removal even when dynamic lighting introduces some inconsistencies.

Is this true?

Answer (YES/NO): NO